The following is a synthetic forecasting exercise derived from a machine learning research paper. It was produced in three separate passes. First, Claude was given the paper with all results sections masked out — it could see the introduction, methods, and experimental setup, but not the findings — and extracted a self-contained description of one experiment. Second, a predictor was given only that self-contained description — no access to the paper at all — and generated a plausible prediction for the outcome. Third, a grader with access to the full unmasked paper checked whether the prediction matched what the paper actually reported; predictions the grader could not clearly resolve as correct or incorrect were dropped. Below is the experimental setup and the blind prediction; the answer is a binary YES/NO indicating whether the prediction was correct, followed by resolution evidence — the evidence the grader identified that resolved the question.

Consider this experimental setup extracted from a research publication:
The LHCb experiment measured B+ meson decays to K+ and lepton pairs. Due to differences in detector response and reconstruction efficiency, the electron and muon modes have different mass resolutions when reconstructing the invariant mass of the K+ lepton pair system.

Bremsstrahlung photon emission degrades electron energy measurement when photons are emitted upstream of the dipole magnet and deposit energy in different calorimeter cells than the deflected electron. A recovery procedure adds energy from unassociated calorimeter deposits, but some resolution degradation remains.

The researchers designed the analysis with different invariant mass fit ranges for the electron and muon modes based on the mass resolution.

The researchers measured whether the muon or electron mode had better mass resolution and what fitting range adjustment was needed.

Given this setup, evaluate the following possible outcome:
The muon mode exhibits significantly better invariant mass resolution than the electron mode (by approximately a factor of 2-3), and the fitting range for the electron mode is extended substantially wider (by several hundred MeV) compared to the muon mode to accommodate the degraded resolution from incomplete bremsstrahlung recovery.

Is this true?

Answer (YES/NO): YES